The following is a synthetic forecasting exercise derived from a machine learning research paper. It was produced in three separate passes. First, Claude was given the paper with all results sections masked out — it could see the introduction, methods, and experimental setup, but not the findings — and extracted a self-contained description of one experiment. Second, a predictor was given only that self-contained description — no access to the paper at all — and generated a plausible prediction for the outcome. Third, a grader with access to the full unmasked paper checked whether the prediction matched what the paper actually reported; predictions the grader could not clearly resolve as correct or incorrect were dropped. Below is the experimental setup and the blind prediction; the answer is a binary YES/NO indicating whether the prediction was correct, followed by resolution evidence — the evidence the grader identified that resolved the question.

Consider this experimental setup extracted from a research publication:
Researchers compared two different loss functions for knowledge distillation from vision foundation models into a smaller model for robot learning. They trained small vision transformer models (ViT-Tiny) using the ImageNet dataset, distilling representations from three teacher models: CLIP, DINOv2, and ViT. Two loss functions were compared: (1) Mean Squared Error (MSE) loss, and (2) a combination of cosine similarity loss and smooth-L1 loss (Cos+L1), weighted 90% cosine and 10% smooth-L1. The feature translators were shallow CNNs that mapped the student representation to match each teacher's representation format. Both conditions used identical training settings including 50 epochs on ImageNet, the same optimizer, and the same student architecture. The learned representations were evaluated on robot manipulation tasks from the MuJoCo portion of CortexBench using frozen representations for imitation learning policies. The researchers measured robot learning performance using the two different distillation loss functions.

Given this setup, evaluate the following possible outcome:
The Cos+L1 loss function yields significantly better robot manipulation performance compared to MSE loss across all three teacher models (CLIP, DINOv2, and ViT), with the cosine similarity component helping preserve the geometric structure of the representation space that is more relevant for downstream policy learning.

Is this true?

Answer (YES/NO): NO